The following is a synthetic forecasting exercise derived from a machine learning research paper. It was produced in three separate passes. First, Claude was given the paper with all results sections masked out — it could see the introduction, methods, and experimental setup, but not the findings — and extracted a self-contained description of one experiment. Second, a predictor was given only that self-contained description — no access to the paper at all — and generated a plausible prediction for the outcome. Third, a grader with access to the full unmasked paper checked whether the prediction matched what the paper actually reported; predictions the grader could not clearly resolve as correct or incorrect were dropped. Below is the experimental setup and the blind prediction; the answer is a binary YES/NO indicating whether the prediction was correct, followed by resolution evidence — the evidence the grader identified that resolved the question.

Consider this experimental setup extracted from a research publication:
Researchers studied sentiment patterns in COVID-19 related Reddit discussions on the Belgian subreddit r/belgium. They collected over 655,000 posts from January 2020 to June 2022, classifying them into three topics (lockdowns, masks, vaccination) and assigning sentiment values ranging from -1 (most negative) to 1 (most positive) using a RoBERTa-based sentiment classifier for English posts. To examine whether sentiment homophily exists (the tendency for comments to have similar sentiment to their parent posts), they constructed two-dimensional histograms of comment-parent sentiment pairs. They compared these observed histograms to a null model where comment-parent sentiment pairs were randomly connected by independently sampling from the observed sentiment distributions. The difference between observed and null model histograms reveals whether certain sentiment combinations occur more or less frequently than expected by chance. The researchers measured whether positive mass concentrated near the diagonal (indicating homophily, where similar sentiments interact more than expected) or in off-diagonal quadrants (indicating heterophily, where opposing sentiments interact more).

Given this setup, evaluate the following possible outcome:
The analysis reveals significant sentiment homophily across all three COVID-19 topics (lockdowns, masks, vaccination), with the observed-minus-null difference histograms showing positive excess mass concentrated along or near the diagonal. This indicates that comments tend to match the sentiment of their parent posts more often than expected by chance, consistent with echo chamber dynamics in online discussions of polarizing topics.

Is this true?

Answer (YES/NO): YES